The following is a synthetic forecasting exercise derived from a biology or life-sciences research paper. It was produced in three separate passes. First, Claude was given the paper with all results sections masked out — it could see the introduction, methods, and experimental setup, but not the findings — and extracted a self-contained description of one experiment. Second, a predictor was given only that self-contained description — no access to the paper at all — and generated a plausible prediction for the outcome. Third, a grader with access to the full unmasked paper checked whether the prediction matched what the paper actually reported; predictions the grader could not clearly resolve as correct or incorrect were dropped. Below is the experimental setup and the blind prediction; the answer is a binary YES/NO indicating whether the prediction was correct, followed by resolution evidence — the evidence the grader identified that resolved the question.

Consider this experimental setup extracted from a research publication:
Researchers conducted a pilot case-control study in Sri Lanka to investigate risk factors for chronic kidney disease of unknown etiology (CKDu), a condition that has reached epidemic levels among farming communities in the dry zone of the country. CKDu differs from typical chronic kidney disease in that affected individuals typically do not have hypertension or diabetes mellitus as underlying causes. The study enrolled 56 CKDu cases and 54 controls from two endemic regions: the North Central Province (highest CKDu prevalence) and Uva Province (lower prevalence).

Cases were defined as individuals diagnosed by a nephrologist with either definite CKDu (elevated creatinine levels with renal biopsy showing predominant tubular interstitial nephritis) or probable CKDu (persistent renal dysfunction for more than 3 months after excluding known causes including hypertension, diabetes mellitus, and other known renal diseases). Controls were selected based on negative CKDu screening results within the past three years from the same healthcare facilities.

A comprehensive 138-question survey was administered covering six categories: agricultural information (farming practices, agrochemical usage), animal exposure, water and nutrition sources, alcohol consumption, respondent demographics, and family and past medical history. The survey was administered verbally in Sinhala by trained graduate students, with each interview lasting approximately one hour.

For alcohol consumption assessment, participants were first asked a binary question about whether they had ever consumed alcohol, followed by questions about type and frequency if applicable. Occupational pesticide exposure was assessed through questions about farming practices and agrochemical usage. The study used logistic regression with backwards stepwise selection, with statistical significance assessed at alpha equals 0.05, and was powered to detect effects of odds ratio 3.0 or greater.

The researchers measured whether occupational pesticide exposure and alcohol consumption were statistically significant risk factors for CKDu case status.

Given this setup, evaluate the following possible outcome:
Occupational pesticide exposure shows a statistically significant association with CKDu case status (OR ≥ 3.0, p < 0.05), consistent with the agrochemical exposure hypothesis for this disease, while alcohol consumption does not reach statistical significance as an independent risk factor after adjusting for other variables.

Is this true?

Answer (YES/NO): NO